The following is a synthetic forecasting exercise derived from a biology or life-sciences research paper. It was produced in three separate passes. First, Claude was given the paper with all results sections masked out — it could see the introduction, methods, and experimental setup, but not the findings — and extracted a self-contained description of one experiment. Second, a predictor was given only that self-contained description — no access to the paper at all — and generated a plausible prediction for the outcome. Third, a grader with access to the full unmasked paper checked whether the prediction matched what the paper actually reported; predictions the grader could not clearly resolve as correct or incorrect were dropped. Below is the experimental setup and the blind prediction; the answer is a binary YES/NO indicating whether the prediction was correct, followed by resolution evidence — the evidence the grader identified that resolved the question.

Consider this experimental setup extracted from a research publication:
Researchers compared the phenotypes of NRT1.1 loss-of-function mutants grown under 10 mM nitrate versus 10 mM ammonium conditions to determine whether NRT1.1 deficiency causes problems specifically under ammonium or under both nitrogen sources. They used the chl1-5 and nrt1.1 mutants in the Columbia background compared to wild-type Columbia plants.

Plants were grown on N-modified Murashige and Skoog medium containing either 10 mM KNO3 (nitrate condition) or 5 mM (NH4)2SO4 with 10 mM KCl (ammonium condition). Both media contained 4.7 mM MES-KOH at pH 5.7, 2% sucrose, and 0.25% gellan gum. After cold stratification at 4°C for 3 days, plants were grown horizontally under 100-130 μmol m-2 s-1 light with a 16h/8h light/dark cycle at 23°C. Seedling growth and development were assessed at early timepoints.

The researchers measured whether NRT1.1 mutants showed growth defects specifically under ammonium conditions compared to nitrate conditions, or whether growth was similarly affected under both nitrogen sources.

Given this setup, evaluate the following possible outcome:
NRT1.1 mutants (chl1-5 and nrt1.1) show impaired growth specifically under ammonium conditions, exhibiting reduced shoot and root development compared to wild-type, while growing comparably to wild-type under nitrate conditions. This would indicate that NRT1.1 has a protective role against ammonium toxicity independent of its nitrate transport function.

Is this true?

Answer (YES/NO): NO